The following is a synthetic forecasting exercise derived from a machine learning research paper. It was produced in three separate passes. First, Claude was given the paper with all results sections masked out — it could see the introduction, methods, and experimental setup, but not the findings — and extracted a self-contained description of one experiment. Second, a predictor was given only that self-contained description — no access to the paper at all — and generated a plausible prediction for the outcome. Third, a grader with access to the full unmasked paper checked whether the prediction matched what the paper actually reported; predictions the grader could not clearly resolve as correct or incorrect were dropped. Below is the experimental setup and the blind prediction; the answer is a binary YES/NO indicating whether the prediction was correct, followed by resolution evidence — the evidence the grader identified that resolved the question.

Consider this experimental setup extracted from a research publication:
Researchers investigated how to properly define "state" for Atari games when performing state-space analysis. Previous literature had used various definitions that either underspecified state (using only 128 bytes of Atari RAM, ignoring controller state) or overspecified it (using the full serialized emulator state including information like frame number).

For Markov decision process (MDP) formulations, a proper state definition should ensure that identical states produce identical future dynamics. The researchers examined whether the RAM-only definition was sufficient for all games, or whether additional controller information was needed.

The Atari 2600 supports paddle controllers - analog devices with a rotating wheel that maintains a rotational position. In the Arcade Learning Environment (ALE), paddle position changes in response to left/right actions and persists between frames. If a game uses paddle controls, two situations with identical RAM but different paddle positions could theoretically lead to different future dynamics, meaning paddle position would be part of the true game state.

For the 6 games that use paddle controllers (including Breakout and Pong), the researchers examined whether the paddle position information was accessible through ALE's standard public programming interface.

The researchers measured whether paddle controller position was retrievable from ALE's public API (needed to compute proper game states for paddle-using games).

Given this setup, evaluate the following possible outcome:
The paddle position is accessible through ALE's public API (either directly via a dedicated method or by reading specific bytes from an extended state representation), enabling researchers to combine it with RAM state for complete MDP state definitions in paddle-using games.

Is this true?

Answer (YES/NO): NO